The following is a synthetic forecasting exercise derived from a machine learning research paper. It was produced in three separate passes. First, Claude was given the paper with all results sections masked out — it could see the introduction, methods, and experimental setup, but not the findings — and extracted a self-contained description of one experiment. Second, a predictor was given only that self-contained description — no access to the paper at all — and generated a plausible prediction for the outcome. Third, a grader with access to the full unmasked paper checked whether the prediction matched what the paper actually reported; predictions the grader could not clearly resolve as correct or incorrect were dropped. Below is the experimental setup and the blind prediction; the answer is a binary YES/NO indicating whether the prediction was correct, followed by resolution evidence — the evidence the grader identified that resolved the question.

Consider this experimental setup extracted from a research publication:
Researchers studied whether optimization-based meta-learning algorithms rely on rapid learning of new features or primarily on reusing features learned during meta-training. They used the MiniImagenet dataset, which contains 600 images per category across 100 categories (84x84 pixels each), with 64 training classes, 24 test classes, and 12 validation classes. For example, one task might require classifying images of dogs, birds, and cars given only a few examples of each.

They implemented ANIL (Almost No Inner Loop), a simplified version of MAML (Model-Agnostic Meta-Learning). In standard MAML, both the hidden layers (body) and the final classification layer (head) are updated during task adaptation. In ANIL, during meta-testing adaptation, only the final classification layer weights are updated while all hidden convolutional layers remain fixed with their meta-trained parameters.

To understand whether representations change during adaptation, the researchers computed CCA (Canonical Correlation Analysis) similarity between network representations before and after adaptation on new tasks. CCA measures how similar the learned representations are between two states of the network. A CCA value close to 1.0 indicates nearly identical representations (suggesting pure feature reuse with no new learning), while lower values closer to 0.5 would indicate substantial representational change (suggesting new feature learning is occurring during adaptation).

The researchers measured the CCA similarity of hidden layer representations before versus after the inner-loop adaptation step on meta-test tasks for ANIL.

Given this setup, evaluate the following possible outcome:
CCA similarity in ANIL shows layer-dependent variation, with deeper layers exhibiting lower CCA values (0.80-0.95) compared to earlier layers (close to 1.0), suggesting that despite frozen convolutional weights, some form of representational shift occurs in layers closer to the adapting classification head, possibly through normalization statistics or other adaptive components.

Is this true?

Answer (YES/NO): NO